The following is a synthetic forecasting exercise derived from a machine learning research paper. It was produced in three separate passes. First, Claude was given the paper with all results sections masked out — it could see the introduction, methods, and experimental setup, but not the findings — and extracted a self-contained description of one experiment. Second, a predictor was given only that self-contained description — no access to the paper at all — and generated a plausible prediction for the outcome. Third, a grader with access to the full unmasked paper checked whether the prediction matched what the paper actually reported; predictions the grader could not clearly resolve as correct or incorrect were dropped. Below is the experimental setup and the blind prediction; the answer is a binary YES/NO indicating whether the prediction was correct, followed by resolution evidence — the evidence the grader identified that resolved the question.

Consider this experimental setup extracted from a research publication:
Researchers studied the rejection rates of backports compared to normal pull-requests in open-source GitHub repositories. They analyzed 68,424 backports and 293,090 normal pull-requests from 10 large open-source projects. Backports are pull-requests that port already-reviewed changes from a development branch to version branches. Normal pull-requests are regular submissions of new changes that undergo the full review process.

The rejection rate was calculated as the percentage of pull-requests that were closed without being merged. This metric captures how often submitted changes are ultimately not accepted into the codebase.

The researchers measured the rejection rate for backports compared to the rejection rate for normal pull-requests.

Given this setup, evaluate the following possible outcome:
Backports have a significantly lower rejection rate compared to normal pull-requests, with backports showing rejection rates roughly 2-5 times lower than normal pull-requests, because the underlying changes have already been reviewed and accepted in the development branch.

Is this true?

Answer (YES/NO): YES